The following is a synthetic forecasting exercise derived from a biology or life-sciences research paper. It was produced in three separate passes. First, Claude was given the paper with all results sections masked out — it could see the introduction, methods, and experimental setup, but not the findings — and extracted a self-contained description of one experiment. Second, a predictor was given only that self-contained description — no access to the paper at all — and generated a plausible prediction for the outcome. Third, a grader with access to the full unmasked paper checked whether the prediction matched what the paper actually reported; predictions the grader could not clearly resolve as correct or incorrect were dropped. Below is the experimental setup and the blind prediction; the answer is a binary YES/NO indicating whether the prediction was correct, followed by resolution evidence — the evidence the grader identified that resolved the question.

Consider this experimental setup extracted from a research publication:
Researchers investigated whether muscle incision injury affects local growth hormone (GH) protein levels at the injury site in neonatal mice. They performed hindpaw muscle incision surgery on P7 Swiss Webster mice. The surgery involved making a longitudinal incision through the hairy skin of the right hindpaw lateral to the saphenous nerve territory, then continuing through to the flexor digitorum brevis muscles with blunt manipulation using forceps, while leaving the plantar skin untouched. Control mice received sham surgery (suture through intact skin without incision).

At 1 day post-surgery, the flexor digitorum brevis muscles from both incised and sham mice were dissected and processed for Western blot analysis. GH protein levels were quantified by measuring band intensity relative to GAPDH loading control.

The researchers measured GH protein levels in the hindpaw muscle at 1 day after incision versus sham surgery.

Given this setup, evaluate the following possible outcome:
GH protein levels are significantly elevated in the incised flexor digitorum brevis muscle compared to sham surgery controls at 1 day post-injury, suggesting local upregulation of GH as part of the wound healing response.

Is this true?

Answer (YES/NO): NO